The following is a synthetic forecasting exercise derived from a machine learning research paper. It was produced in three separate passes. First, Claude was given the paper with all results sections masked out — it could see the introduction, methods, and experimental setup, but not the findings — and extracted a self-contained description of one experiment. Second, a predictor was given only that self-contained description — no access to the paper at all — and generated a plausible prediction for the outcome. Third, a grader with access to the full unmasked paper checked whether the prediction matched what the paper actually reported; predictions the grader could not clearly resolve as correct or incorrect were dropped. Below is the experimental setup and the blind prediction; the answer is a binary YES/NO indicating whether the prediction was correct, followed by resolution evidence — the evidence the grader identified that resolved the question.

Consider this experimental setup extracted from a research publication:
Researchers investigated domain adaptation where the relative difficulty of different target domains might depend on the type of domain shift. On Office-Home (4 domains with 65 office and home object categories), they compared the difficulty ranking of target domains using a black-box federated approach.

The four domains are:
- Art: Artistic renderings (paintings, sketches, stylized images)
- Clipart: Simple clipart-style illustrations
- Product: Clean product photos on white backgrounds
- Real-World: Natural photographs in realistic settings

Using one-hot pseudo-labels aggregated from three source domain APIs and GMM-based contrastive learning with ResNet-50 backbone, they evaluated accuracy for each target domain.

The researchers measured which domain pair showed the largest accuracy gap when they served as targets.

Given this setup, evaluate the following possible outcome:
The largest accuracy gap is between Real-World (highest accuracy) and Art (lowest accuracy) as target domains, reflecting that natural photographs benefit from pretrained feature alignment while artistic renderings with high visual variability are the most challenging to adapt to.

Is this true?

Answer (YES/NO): NO